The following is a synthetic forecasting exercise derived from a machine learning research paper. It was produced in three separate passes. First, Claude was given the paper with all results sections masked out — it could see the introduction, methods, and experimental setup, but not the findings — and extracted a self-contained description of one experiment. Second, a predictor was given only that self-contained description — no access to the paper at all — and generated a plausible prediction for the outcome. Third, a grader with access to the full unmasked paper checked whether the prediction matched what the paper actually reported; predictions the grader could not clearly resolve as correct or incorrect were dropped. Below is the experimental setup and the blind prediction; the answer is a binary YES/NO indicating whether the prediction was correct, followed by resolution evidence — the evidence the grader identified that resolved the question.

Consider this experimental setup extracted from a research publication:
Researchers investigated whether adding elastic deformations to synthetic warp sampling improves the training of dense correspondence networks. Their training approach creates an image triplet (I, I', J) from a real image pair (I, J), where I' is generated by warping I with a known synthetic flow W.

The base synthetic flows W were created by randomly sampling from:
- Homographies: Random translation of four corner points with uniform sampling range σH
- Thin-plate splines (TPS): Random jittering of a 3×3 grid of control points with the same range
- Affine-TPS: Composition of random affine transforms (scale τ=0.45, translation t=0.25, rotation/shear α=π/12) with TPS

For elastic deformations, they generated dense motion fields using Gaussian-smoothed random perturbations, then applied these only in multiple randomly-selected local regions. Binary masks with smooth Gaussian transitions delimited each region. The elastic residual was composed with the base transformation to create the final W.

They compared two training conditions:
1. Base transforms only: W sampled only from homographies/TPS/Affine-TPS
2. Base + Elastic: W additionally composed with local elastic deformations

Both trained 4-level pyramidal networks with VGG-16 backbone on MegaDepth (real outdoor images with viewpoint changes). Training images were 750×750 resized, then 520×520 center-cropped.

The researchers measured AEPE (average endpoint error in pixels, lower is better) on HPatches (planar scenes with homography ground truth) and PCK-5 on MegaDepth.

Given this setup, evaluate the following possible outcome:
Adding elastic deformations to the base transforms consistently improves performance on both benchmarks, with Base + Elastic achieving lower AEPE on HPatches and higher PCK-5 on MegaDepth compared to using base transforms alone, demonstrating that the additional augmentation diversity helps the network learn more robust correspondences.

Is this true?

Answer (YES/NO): YES